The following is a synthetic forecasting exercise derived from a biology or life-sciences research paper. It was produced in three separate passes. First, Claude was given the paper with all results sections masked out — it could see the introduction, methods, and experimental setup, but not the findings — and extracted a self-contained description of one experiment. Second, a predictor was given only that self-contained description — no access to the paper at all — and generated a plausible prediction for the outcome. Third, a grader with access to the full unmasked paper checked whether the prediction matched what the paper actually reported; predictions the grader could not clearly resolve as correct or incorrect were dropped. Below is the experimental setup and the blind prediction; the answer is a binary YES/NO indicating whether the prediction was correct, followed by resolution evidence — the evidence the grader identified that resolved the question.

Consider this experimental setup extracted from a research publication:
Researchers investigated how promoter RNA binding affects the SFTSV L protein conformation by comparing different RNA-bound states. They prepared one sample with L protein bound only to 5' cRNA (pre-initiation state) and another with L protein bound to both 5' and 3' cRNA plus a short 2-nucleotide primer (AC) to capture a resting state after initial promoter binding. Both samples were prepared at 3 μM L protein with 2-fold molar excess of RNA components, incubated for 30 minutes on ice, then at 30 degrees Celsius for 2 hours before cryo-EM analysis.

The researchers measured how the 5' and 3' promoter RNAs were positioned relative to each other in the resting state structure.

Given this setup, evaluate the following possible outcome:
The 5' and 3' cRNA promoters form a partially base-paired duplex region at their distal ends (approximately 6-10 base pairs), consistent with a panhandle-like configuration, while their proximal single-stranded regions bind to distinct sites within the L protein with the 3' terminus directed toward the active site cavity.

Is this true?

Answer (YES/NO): NO